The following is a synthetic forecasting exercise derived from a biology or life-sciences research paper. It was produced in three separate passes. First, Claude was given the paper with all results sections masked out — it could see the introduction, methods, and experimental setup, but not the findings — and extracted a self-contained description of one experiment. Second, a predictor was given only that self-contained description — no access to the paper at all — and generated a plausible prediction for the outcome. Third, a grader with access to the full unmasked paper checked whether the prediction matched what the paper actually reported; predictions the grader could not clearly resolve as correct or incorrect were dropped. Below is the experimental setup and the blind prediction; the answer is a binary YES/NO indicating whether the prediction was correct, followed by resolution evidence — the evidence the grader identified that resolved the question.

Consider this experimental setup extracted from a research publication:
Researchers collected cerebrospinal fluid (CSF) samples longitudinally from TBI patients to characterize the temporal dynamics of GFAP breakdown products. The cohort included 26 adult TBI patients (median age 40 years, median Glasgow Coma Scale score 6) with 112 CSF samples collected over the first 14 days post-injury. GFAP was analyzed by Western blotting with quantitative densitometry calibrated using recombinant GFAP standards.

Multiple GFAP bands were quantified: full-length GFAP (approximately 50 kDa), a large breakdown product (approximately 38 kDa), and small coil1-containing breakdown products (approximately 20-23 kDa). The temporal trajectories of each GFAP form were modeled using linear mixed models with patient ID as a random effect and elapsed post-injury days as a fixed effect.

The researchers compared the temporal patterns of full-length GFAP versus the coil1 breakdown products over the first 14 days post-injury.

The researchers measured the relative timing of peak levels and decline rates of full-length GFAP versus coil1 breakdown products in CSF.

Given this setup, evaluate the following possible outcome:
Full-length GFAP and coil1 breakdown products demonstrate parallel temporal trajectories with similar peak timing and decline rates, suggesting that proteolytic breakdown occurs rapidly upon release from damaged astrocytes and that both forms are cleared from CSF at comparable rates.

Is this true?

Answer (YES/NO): NO